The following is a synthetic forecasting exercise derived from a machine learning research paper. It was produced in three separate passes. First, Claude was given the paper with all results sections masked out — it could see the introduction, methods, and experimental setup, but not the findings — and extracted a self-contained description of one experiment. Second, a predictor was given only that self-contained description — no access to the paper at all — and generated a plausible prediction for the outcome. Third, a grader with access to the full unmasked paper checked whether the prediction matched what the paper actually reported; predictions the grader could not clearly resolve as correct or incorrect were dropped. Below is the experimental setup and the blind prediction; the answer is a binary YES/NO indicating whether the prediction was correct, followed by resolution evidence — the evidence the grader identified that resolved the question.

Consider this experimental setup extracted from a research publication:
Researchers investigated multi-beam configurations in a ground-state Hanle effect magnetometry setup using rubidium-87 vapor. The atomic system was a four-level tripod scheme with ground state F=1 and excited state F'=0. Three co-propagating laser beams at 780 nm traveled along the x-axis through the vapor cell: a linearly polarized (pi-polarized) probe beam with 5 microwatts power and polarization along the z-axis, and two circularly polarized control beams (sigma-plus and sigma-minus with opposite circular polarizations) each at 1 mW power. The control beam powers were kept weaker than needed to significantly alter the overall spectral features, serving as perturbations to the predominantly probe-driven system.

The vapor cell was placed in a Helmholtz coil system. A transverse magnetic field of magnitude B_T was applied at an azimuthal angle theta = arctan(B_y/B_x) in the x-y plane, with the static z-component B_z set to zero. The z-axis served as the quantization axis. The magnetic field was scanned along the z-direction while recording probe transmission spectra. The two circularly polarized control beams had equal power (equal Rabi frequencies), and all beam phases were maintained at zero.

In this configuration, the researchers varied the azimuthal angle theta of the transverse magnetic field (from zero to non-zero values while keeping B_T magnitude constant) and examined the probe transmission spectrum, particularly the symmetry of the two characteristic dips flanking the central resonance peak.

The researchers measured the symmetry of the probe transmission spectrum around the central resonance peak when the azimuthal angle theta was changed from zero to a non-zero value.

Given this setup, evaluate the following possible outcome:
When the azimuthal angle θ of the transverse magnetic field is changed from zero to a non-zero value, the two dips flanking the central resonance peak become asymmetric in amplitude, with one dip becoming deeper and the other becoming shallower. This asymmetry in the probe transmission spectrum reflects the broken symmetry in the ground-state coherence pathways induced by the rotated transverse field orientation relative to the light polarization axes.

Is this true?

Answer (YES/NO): YES